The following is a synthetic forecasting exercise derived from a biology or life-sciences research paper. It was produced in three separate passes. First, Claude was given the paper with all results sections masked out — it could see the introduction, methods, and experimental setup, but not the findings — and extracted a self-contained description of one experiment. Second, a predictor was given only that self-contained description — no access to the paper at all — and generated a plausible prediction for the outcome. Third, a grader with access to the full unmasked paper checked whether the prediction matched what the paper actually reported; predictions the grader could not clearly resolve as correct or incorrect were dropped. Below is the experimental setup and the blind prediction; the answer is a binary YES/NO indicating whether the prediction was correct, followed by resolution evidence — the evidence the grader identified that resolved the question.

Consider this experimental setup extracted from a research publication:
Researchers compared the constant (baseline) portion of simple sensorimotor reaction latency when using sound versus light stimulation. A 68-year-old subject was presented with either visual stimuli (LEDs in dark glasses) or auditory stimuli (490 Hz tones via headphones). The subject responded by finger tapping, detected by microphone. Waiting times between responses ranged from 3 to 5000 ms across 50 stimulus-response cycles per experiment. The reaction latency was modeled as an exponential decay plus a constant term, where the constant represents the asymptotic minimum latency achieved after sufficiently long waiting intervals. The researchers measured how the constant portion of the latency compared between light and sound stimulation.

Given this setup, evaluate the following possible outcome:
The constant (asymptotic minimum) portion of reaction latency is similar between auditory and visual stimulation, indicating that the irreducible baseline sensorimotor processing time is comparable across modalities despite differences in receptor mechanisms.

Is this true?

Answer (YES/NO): NO